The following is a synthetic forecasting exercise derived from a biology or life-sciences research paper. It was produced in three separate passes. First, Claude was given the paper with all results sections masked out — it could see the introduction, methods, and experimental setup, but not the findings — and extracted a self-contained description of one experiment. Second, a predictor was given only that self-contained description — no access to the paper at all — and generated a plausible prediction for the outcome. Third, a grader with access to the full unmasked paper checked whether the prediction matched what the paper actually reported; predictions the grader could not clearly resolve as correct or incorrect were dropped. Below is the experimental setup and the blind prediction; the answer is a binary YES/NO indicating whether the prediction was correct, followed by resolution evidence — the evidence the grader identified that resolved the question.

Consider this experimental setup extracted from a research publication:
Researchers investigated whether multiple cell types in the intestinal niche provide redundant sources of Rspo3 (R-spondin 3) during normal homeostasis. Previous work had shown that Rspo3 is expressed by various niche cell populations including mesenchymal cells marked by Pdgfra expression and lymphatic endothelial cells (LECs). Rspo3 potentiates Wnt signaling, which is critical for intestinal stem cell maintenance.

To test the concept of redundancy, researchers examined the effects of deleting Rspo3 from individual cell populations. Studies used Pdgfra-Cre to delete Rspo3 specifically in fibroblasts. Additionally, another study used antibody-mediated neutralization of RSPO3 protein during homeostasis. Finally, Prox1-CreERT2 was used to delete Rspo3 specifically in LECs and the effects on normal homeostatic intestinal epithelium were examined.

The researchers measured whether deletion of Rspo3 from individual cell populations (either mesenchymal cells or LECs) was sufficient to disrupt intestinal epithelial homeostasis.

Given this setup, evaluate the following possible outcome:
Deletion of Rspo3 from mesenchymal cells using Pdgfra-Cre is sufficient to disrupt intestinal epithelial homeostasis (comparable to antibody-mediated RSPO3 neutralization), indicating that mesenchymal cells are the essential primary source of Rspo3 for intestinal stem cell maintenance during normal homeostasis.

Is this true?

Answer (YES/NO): NO